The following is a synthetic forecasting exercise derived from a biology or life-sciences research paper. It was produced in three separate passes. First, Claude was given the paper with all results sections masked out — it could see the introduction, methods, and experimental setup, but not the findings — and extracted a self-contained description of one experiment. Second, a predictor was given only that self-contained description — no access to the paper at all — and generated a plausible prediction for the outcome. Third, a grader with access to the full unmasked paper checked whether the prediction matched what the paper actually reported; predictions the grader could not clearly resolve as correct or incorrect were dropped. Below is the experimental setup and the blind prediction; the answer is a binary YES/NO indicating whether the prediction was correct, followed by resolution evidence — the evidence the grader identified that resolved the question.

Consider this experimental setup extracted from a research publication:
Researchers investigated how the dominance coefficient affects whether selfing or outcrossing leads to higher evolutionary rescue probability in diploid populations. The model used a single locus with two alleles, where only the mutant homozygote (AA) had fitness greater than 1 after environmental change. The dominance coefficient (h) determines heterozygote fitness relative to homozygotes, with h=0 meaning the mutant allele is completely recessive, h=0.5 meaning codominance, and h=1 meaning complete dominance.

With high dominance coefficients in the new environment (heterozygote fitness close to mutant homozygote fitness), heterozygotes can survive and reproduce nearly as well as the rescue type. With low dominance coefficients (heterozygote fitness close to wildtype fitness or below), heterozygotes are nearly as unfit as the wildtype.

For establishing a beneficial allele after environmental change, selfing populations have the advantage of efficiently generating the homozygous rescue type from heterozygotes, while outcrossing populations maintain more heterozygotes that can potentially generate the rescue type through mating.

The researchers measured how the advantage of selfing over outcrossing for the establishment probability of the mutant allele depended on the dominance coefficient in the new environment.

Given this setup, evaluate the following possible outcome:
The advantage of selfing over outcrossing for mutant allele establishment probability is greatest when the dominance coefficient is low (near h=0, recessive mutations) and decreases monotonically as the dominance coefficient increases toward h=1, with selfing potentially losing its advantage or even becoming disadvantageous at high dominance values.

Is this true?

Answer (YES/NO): YES